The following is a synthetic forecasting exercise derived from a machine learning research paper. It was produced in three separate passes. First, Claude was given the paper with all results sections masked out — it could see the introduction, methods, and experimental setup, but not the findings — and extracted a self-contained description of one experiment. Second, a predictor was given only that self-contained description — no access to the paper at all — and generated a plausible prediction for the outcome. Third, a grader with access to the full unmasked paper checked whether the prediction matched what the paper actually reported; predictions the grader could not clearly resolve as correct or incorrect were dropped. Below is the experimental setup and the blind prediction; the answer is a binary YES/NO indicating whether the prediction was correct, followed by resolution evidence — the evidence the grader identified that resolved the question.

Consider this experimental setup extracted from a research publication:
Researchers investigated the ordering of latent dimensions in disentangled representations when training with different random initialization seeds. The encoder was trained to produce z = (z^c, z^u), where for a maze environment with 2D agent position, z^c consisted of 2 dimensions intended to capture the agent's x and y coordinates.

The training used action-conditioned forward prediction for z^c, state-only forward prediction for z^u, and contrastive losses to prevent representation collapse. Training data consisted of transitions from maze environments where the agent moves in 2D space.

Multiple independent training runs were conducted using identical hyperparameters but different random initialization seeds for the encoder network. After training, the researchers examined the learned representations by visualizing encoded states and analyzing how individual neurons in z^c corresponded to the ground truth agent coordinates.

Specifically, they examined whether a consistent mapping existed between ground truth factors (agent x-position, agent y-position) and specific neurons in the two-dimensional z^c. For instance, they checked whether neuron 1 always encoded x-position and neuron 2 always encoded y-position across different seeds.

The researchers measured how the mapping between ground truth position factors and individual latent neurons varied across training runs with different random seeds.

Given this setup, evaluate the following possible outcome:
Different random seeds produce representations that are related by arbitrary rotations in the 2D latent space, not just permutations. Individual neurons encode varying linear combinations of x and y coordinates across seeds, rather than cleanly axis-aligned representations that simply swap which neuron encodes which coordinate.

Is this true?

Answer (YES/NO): NO